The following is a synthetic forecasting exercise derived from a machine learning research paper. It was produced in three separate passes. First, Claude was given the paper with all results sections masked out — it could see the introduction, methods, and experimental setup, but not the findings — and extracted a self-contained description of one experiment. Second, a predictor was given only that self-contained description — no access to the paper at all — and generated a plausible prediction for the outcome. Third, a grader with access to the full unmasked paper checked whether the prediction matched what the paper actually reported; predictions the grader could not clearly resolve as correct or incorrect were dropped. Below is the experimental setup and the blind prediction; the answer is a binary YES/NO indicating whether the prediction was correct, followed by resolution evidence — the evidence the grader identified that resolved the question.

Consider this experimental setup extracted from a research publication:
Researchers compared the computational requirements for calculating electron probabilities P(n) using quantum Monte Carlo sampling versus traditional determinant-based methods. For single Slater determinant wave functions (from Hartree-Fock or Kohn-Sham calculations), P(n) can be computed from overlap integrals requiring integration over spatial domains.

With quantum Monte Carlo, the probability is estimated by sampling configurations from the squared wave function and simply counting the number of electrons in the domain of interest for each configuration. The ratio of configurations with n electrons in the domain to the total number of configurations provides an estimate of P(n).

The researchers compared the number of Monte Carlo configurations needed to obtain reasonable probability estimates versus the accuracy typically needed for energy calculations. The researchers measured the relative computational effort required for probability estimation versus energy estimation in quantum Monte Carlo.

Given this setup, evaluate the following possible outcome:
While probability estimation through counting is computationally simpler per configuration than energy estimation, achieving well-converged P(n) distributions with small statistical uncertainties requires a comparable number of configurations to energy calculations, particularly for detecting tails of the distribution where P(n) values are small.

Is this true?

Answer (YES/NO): NO